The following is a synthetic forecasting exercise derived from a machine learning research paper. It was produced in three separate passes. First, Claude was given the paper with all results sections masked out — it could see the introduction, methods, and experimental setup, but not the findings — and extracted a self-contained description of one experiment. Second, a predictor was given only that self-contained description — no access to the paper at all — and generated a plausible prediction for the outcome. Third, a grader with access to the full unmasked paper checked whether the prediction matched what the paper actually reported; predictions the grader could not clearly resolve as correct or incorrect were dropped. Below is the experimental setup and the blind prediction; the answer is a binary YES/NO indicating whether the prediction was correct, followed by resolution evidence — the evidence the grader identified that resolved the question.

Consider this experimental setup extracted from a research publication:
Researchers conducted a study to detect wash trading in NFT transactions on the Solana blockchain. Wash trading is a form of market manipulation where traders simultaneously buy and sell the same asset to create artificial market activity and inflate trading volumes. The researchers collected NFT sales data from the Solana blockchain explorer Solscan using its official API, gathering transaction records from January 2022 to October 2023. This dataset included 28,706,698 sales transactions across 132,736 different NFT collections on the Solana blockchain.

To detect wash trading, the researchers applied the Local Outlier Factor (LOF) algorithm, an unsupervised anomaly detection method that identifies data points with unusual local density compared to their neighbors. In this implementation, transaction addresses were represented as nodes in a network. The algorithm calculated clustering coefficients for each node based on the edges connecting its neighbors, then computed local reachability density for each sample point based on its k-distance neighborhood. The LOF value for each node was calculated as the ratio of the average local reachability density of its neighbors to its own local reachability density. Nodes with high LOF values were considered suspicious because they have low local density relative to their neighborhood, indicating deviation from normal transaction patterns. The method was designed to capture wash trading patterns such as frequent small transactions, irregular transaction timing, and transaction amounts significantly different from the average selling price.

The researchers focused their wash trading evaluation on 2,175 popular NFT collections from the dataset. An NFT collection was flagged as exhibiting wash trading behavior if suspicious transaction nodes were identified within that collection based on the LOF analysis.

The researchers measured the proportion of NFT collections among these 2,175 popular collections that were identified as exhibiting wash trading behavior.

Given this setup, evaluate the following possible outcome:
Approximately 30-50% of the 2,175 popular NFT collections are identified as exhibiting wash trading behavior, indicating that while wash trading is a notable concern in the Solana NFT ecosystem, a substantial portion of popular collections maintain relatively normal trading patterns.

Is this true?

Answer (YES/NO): NO